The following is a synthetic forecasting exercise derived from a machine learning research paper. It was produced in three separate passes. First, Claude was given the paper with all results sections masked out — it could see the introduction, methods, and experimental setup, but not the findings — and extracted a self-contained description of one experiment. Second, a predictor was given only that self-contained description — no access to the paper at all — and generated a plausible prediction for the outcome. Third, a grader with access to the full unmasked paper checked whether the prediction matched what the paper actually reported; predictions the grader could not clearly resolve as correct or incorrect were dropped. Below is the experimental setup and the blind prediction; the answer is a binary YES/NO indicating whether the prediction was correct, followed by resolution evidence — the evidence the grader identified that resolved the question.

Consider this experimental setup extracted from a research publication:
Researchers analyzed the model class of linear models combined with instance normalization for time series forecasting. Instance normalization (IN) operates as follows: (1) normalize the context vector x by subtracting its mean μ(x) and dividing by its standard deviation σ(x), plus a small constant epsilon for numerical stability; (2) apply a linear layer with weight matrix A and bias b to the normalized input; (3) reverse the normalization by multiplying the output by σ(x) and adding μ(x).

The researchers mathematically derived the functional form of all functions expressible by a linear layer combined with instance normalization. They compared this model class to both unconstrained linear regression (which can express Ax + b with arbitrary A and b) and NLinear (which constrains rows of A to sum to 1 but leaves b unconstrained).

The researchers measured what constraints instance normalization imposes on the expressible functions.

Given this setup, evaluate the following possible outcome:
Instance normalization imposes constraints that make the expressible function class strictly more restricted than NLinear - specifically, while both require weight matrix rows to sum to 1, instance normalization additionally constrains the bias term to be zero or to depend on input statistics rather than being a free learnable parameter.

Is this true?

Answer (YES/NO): NO